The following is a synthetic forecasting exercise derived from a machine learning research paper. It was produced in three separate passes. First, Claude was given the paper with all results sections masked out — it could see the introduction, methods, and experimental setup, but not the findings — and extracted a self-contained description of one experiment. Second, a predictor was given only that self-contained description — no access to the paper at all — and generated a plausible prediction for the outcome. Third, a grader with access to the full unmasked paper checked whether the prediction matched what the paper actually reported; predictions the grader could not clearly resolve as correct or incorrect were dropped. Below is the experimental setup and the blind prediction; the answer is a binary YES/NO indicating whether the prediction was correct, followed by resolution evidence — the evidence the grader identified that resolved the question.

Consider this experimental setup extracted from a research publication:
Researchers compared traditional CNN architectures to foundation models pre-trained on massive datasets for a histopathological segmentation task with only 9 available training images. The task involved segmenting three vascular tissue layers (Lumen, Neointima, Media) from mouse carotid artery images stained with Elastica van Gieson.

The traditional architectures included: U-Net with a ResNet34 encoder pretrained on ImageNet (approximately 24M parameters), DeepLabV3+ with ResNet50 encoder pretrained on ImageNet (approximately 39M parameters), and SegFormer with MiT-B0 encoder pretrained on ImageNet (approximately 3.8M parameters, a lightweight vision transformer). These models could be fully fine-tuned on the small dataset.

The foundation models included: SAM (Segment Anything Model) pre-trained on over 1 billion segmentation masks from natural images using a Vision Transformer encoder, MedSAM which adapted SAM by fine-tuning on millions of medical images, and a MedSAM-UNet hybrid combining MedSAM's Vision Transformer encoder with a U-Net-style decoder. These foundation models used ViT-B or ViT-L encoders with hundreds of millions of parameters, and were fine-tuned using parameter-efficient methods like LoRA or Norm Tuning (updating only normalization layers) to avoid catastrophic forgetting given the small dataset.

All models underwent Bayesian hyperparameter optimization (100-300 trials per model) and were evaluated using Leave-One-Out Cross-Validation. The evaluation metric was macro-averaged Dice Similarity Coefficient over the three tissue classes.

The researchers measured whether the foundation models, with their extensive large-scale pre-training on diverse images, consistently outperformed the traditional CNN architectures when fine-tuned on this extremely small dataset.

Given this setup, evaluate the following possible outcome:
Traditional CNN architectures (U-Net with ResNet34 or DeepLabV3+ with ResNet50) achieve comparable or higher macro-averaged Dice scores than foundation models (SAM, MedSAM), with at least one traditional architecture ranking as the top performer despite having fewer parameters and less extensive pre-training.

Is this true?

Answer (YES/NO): NO